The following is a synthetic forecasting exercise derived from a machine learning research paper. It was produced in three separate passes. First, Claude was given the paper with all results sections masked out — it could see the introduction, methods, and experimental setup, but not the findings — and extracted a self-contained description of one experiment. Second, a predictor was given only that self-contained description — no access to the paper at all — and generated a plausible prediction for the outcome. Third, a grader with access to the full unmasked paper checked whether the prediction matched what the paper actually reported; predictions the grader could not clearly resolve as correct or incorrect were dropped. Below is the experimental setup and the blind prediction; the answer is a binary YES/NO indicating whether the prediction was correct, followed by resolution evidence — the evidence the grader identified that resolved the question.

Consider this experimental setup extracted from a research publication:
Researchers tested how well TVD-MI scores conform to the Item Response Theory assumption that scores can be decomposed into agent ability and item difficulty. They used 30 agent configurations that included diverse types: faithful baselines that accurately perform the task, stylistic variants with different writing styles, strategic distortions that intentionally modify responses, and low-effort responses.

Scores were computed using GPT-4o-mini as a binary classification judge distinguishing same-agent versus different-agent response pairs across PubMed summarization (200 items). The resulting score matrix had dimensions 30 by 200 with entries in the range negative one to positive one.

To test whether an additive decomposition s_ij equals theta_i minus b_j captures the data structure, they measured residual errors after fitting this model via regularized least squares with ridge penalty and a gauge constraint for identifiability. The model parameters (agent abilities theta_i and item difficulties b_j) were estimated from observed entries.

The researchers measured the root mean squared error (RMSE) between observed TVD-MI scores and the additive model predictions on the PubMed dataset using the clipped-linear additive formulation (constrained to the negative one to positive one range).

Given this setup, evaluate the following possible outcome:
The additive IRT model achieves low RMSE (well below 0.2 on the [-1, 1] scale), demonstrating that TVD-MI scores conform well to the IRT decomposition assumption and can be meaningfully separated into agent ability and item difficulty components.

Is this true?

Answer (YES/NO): YES